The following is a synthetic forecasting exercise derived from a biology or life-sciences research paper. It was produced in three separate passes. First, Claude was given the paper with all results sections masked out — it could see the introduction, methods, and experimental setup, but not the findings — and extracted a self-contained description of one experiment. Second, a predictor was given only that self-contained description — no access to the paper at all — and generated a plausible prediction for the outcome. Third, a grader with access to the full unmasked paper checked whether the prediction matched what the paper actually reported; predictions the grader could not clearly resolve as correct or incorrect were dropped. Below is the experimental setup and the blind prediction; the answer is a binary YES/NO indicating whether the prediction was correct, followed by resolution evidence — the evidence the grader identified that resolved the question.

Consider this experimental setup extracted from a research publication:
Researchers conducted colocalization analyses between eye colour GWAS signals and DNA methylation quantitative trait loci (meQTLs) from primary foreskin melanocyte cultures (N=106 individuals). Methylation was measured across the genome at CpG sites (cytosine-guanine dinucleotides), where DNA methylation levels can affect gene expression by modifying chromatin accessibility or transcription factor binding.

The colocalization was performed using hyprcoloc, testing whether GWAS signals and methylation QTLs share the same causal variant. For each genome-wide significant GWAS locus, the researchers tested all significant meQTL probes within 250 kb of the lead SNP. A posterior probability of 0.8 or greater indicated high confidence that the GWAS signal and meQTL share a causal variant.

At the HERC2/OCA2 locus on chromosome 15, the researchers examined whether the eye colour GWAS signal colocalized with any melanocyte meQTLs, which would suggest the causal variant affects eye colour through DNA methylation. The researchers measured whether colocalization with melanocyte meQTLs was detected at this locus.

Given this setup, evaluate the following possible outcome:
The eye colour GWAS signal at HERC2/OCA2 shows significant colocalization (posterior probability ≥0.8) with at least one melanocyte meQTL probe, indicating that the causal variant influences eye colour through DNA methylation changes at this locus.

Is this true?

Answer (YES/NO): YES